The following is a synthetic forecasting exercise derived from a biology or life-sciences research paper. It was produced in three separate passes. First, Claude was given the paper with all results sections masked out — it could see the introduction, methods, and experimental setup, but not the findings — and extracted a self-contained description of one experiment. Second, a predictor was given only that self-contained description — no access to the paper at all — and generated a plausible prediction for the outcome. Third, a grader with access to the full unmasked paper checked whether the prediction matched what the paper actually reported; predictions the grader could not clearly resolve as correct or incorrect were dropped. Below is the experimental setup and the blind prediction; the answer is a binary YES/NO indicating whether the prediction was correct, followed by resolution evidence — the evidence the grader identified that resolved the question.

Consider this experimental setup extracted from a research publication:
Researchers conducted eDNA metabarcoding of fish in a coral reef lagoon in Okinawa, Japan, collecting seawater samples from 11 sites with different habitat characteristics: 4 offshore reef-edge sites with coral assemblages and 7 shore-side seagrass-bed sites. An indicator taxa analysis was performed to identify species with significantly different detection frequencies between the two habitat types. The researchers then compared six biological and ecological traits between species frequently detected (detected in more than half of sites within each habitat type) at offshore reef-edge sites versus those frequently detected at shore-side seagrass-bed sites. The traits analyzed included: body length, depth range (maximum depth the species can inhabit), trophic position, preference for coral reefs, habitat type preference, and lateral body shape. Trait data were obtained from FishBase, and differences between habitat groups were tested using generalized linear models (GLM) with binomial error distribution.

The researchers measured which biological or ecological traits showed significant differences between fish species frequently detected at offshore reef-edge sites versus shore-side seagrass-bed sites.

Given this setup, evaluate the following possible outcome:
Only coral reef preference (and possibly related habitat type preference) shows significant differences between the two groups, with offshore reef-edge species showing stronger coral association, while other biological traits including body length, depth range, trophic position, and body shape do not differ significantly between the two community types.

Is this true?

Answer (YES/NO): NO